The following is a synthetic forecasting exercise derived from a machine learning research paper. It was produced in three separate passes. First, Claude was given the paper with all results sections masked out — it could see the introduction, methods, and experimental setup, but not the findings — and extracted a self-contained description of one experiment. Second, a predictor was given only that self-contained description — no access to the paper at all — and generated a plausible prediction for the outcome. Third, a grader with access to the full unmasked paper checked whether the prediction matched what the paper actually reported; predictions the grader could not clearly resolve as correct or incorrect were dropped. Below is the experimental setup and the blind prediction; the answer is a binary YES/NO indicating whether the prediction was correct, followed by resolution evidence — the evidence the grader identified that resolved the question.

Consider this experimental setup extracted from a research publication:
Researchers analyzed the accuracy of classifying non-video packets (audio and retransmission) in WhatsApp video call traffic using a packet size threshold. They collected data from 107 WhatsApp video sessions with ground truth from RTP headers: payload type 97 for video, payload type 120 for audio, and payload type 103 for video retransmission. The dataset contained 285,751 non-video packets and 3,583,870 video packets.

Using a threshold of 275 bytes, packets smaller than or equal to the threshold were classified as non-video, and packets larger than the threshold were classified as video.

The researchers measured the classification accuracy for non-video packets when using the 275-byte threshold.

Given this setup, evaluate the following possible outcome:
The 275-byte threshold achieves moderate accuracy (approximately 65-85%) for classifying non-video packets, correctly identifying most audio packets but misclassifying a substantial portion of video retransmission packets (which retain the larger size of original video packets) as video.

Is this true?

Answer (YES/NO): NO